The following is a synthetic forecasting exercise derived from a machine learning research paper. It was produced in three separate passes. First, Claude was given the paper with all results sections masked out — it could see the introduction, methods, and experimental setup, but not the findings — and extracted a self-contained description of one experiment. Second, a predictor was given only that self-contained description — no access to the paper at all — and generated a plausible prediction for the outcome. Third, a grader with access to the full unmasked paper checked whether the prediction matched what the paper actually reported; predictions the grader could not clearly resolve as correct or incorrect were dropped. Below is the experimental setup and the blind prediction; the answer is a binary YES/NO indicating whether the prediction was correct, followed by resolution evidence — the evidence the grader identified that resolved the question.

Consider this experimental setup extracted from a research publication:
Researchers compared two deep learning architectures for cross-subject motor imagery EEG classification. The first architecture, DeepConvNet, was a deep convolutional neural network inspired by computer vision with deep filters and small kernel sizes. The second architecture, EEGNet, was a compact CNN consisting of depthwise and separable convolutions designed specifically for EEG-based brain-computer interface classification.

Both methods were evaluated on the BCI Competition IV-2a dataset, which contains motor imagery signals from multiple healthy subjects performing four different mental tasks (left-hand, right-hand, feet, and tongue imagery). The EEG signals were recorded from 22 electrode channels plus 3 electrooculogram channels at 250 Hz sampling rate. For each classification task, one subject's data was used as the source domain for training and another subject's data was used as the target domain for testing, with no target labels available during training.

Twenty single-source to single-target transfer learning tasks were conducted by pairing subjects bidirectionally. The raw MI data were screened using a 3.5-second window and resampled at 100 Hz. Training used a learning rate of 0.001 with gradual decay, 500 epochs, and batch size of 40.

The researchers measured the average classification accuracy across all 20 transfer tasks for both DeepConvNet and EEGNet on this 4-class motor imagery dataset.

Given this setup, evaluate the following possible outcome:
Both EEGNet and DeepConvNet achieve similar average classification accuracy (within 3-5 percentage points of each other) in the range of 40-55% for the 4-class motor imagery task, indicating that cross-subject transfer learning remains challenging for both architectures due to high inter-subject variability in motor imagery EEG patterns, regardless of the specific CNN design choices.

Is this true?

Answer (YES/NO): NO